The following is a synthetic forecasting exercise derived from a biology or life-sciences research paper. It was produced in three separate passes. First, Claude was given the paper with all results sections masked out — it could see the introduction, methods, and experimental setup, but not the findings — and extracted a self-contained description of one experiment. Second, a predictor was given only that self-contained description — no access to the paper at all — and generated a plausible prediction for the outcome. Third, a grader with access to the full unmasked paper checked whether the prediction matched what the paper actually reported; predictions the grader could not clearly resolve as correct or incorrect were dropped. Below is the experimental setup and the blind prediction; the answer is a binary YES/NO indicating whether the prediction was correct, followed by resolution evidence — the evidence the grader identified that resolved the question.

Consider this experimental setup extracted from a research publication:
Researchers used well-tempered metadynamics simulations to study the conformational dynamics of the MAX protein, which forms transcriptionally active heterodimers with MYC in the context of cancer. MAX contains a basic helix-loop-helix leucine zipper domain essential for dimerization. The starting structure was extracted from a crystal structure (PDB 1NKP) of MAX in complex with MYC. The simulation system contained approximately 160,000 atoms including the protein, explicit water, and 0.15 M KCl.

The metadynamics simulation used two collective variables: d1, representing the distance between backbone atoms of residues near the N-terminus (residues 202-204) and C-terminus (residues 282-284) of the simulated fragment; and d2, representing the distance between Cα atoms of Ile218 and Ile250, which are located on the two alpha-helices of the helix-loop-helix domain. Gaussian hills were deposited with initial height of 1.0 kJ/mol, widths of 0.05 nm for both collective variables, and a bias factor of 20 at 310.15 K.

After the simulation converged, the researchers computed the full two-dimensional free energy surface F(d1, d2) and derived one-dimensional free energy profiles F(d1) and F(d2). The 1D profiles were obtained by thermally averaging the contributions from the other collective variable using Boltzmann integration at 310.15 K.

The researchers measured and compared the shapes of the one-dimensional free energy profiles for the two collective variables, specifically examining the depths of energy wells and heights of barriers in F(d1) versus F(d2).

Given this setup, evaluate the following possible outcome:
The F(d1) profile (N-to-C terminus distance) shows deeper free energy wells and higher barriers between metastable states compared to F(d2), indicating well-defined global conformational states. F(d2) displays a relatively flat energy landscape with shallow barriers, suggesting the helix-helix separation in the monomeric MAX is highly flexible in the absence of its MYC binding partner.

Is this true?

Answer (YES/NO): YES